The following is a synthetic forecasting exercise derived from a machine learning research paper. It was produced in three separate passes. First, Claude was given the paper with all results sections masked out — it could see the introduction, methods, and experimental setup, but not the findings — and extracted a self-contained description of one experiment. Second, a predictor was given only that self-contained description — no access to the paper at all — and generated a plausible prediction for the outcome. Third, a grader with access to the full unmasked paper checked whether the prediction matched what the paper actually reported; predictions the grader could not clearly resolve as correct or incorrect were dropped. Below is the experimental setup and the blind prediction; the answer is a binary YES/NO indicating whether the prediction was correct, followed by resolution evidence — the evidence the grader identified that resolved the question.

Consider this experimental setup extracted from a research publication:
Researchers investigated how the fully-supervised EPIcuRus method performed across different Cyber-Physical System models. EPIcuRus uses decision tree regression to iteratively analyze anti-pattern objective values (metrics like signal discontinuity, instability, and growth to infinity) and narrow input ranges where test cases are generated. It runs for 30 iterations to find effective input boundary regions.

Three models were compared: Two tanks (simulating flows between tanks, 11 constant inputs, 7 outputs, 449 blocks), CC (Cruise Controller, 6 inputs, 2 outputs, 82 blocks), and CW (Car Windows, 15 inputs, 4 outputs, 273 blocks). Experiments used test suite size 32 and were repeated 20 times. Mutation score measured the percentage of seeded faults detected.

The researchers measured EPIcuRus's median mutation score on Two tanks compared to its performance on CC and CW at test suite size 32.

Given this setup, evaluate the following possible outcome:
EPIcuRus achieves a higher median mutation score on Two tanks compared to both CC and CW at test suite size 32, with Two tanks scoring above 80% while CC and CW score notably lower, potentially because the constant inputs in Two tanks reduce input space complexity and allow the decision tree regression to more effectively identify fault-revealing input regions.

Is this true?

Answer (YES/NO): NO